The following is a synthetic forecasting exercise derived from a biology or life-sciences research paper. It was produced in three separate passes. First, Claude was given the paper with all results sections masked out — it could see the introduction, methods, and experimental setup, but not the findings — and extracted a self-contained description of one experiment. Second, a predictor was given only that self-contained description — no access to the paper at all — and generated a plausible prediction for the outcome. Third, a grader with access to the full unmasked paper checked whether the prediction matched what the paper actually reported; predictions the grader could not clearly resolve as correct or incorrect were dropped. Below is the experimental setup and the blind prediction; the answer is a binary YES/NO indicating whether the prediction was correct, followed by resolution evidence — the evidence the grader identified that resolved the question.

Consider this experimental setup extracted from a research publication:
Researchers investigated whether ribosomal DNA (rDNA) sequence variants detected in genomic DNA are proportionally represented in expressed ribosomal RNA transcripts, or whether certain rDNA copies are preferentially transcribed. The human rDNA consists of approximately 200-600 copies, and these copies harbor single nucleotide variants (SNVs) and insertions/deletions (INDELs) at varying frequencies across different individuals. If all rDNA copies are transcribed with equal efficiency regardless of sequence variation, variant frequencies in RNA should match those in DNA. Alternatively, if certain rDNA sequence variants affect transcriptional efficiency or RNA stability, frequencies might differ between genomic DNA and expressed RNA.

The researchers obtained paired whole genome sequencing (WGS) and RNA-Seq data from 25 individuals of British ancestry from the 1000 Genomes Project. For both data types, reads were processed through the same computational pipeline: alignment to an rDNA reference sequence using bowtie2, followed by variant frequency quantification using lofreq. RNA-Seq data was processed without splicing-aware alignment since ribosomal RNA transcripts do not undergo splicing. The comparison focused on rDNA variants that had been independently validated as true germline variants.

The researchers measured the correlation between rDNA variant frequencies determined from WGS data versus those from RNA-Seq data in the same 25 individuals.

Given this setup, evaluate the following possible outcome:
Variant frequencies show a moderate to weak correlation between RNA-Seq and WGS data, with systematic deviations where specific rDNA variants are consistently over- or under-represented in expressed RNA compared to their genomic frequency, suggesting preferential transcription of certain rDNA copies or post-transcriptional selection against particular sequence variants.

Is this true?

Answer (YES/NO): NO